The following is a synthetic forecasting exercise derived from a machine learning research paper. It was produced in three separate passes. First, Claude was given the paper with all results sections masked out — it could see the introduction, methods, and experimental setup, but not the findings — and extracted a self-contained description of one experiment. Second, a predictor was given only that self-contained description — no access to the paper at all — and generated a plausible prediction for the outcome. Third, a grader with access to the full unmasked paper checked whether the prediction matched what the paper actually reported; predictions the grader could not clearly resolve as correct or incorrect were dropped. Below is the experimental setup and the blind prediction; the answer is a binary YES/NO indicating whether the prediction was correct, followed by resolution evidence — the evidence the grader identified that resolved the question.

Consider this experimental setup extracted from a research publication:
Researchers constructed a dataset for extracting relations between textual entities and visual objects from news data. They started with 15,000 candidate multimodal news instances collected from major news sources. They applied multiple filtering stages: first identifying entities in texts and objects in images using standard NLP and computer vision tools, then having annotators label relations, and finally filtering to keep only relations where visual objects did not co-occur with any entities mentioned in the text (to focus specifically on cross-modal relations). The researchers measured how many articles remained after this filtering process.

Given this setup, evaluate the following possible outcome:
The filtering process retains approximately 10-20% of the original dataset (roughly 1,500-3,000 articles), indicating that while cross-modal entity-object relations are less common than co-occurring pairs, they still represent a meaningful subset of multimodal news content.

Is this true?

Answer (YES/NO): NO